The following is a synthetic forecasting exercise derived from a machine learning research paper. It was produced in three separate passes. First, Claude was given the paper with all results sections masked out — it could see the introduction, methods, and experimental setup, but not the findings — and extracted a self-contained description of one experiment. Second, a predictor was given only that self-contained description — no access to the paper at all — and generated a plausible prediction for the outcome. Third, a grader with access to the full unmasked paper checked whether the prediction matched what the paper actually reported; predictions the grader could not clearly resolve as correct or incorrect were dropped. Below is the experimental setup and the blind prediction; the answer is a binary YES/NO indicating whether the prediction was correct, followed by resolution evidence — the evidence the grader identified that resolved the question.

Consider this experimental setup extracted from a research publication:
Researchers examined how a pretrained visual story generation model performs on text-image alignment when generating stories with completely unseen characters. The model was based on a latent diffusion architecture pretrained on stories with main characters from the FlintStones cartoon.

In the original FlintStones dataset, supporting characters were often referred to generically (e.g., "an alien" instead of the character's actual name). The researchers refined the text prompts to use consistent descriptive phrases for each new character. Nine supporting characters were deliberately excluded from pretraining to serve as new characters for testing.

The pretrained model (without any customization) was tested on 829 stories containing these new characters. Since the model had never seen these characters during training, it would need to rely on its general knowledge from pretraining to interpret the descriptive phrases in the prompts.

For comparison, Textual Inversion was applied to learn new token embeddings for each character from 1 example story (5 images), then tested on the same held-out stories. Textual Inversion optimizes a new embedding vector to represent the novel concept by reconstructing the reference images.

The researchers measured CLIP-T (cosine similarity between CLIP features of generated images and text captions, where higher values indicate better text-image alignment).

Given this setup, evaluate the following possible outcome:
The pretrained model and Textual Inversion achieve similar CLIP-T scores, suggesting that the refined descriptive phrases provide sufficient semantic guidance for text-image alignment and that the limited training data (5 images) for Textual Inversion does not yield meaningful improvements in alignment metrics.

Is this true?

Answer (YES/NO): NO